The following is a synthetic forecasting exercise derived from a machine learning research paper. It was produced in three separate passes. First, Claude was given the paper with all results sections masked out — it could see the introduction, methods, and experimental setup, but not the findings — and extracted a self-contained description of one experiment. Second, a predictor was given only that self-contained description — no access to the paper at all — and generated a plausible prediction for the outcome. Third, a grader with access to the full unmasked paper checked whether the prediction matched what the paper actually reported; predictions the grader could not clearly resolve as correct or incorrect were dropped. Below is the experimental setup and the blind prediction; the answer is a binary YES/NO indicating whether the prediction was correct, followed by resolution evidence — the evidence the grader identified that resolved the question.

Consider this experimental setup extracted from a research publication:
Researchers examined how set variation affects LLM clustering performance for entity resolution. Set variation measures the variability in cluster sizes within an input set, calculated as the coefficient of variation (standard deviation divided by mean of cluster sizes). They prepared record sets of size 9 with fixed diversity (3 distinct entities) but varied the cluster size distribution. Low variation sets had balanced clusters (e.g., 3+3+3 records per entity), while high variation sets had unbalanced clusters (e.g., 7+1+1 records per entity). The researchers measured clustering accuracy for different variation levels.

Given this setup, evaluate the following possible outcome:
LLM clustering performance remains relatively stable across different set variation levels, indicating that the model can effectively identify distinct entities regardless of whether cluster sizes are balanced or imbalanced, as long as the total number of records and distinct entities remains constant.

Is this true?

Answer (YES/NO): NO